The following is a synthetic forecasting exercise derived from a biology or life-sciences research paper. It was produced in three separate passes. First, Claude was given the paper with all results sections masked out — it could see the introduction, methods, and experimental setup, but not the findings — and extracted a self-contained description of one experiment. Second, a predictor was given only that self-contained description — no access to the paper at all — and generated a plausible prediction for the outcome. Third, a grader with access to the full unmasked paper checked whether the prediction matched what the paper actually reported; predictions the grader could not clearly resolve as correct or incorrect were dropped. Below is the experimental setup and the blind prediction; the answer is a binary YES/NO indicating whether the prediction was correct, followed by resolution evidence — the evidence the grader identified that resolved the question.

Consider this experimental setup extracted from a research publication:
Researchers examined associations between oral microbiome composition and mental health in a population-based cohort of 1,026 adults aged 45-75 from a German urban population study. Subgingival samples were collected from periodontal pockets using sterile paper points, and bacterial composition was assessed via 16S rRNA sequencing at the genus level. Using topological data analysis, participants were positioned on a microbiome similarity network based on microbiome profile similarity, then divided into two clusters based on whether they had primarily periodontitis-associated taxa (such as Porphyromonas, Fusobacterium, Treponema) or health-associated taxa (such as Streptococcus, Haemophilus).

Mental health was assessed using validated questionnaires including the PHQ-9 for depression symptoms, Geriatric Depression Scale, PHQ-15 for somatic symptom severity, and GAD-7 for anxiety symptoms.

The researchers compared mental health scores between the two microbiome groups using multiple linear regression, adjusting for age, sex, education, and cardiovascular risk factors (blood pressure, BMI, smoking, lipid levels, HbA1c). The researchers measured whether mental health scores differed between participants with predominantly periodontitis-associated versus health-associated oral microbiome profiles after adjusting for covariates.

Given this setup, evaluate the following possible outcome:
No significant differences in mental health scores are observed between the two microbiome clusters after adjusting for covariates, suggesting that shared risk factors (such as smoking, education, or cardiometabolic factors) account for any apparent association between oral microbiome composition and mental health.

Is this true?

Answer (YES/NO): YES